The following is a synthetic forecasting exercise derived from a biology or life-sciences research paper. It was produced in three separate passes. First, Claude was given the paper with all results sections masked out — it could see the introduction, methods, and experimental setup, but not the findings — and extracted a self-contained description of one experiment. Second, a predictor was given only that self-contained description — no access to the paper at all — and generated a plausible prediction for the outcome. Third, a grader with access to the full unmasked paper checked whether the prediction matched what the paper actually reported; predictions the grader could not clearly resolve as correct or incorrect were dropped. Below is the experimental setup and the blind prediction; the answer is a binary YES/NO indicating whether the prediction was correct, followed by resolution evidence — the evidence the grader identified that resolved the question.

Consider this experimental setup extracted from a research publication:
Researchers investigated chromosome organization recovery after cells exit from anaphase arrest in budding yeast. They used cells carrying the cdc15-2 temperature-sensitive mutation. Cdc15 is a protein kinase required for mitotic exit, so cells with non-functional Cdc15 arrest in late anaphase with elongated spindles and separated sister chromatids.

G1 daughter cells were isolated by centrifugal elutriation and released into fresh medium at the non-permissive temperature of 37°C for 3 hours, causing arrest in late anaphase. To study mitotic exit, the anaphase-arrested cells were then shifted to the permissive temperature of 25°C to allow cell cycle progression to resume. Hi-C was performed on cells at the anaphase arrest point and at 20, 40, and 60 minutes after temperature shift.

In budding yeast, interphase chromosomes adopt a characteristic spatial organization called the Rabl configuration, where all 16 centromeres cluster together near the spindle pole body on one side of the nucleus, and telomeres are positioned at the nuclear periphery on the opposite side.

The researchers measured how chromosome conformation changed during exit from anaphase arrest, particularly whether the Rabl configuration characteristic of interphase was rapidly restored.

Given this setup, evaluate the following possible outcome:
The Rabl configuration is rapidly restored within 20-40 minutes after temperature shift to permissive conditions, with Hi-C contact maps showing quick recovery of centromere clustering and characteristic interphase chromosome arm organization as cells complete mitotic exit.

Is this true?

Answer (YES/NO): NO